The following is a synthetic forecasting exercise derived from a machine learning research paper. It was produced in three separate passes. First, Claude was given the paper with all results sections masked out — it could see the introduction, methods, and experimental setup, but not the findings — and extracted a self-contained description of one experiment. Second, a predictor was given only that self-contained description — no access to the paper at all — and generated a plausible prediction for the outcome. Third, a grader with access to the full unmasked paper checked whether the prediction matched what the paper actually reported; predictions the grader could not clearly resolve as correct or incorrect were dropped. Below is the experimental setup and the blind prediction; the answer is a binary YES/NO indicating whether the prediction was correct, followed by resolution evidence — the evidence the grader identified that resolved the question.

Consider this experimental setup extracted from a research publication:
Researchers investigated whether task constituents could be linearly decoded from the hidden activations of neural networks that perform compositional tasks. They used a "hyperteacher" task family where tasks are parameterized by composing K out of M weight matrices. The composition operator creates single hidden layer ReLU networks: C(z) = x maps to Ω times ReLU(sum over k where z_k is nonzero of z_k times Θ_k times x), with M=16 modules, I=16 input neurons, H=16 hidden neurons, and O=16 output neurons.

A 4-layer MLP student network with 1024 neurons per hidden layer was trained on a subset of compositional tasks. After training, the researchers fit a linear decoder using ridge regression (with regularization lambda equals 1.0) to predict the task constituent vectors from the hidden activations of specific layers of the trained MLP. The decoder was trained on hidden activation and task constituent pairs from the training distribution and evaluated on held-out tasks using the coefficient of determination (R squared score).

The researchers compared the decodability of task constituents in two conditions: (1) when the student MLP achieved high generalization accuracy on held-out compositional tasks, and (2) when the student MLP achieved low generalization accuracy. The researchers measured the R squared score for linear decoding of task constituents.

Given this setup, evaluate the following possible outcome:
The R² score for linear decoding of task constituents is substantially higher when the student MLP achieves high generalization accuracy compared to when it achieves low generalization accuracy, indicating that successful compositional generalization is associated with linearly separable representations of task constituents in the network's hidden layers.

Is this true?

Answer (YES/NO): YES